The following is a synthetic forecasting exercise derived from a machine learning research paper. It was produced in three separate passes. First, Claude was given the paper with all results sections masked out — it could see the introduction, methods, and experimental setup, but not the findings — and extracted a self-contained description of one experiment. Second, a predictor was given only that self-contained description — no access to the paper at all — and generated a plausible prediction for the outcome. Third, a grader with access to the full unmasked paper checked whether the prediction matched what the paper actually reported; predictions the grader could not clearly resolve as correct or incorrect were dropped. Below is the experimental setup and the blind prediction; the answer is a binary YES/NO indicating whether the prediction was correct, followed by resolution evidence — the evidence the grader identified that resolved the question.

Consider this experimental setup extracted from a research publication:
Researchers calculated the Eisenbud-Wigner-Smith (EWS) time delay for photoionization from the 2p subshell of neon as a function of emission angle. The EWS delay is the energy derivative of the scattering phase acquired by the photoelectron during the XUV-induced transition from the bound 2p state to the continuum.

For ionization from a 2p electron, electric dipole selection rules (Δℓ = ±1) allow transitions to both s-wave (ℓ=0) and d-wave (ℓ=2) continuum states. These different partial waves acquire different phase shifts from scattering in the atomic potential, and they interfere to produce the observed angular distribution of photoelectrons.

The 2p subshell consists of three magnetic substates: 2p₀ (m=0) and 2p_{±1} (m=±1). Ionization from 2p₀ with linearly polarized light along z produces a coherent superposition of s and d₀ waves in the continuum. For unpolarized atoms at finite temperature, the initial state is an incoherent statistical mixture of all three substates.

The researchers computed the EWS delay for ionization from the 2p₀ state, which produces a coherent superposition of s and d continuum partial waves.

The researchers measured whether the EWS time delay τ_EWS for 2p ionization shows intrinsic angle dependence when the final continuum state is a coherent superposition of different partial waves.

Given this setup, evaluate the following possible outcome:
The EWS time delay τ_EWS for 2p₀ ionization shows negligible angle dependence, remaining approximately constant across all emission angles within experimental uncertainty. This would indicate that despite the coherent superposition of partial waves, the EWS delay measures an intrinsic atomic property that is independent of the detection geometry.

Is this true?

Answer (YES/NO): NO